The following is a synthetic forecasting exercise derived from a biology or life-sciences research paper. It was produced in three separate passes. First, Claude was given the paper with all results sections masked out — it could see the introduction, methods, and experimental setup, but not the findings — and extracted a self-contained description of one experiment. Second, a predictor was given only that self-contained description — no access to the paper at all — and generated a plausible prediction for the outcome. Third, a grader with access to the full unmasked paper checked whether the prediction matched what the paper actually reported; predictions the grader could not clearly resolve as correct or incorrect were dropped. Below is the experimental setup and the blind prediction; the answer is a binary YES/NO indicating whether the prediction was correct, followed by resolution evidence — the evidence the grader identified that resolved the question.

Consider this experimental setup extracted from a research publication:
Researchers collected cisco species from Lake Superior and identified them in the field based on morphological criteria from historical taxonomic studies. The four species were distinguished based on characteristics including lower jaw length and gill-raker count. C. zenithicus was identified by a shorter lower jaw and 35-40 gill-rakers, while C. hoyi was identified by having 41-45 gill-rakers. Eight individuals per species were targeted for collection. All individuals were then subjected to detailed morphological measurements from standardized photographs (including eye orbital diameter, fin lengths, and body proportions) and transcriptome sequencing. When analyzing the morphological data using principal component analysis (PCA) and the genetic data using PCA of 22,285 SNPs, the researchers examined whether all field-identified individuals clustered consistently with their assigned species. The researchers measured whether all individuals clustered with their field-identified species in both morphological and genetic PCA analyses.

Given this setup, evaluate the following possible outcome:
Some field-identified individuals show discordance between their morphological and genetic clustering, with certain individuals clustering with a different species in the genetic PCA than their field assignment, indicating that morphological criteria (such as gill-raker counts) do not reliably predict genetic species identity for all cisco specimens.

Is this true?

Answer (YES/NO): NO